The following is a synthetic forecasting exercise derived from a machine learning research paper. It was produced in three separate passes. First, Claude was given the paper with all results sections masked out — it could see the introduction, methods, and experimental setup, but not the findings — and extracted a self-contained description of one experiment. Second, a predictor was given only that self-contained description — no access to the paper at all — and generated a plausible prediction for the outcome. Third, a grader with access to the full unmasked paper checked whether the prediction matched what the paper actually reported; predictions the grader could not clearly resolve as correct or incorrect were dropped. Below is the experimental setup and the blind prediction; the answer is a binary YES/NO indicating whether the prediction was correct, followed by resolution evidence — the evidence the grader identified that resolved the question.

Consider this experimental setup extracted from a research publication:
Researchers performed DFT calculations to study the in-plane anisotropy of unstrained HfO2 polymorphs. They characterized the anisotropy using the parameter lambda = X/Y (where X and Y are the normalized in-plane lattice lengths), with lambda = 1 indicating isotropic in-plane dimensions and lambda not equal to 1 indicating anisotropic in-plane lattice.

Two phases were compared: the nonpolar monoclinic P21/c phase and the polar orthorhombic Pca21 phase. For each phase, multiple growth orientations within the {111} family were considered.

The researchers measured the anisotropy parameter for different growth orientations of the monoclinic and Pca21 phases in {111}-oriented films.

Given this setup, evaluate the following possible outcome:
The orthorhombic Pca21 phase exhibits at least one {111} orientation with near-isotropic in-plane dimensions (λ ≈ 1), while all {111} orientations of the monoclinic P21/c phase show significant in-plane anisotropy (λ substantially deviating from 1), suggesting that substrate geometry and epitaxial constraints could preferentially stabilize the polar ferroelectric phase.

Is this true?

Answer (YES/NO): YES